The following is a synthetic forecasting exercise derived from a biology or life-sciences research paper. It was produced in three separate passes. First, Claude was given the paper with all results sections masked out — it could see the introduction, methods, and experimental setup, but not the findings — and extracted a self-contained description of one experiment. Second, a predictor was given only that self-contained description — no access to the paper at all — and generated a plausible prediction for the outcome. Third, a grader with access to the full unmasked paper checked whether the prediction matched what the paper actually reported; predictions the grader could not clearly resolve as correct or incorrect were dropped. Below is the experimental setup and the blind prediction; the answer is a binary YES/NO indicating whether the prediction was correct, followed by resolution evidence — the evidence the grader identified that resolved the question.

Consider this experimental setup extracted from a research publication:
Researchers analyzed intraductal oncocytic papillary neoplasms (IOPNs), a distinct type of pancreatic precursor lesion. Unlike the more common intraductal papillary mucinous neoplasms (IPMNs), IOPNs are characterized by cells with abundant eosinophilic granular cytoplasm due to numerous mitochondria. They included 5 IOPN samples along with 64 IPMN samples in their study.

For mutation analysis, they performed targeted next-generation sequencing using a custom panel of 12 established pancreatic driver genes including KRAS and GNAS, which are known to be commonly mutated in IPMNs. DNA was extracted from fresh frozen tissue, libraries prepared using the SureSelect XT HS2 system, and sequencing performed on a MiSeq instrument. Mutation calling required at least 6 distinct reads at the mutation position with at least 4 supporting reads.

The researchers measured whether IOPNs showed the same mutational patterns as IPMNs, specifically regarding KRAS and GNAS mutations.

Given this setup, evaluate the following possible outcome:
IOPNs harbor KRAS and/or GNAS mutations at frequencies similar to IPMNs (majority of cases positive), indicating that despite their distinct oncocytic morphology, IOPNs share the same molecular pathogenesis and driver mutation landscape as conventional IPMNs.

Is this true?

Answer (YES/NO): NO